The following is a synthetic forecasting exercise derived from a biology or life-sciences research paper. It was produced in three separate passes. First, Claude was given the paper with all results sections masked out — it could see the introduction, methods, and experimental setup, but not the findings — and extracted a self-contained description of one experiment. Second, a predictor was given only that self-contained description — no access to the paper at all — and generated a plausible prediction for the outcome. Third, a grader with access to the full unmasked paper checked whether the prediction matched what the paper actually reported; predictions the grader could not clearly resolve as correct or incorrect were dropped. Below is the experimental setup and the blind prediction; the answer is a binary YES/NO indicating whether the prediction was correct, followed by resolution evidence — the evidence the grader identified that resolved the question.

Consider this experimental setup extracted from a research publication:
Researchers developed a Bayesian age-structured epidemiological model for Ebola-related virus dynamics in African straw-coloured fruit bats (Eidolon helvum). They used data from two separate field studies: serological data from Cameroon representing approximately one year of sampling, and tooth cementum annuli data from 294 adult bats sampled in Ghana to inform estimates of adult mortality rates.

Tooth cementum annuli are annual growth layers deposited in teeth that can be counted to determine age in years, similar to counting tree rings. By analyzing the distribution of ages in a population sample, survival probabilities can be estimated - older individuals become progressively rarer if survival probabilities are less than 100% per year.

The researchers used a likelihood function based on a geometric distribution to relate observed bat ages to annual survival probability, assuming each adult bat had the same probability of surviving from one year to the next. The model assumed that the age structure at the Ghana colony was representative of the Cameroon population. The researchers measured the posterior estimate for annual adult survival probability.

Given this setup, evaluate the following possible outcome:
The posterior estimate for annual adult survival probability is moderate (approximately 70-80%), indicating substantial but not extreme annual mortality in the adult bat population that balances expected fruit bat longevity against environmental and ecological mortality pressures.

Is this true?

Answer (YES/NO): YES